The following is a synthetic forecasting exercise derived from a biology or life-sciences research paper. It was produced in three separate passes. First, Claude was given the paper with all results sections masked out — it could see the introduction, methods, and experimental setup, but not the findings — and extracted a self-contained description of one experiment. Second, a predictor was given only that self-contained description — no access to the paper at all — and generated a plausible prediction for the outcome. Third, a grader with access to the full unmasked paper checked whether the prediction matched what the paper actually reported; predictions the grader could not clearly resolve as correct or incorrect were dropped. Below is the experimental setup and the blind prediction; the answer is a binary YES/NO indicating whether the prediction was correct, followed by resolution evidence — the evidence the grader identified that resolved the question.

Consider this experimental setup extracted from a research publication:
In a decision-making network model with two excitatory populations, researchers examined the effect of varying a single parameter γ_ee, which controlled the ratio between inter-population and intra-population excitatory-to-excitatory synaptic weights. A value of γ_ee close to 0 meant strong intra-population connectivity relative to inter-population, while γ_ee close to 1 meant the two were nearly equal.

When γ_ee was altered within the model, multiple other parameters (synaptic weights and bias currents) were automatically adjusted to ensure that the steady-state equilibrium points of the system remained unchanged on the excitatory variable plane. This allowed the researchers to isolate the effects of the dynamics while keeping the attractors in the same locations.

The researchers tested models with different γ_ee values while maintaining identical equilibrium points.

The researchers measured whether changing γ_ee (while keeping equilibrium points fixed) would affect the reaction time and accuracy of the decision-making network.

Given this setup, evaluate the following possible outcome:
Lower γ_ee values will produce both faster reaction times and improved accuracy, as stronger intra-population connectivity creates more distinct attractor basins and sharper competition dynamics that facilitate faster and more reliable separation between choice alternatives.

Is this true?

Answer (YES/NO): NO